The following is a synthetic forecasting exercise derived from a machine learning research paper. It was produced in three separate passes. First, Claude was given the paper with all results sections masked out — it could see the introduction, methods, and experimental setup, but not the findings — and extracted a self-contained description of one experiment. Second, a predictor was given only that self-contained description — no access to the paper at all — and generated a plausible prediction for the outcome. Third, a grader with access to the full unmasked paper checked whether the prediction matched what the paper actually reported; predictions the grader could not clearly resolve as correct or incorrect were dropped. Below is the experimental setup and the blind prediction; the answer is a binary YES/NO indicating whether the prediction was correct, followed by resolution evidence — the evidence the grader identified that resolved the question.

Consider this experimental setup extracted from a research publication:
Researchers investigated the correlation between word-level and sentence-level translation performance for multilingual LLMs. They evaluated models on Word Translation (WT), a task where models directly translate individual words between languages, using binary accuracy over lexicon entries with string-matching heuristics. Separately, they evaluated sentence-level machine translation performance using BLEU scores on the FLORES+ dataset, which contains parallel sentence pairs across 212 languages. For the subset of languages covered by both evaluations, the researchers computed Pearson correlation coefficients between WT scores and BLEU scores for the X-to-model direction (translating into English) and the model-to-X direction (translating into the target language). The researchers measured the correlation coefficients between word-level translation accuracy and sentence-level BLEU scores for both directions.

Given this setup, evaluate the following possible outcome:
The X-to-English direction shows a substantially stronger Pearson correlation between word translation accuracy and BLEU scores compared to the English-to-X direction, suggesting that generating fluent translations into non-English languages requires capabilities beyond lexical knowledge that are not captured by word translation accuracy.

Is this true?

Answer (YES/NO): YES